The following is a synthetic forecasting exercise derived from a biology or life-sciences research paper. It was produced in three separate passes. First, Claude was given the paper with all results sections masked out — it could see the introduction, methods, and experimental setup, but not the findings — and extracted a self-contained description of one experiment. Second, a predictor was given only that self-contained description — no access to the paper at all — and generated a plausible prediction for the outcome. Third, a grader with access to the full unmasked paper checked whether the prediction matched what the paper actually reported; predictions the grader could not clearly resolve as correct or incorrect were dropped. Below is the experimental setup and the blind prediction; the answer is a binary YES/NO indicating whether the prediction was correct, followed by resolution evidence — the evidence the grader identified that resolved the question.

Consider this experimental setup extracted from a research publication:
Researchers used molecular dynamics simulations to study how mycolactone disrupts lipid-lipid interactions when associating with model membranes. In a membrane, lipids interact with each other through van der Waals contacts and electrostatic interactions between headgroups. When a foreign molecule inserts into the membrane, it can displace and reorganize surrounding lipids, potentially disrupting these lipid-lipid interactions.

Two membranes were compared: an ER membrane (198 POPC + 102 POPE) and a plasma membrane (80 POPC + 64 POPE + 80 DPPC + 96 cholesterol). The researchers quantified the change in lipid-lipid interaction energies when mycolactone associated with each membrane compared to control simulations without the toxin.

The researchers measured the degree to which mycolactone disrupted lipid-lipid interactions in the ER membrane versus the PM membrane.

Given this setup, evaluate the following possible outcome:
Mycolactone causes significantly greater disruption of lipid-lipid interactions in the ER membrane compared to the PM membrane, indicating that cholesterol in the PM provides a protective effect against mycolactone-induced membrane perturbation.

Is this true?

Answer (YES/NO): NO